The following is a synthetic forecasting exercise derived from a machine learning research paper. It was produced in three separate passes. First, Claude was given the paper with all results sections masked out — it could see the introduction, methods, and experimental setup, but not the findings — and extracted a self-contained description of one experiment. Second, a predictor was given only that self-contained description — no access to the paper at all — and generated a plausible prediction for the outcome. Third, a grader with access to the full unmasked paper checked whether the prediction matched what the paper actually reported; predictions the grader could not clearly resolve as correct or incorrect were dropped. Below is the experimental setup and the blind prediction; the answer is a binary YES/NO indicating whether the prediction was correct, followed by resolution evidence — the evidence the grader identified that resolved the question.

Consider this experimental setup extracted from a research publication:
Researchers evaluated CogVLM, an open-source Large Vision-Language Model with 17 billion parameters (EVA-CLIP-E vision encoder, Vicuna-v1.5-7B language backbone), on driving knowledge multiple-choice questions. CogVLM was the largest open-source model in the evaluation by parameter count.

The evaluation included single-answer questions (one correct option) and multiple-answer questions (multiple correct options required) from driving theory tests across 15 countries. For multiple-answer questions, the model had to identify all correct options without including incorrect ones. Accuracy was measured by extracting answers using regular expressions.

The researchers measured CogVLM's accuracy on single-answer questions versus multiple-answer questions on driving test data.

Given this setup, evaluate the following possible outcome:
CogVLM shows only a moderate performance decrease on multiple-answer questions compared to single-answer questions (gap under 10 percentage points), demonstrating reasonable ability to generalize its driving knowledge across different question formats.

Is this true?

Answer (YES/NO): NO